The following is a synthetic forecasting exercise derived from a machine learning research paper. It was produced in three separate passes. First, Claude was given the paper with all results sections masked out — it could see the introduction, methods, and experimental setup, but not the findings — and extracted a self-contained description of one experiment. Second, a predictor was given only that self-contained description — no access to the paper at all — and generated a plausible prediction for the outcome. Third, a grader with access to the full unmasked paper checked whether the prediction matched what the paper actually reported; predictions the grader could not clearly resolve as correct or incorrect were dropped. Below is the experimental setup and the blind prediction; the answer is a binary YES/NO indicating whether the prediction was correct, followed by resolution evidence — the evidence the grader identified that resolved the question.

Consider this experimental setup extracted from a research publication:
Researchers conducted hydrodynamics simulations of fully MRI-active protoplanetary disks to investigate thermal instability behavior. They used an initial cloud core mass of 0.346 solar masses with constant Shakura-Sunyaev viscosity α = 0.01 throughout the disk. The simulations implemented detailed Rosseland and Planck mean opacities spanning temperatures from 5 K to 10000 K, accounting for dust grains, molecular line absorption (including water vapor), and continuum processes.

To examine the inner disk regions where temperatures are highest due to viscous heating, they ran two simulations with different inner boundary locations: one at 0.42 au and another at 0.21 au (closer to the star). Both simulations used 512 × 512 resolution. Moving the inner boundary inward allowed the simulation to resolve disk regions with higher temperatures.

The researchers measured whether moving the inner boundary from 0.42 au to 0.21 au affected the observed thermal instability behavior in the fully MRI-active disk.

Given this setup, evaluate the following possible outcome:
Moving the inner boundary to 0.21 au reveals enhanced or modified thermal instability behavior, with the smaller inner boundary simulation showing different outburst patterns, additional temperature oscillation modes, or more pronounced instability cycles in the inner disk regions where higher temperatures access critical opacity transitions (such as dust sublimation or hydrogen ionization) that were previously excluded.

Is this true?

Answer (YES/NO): NO